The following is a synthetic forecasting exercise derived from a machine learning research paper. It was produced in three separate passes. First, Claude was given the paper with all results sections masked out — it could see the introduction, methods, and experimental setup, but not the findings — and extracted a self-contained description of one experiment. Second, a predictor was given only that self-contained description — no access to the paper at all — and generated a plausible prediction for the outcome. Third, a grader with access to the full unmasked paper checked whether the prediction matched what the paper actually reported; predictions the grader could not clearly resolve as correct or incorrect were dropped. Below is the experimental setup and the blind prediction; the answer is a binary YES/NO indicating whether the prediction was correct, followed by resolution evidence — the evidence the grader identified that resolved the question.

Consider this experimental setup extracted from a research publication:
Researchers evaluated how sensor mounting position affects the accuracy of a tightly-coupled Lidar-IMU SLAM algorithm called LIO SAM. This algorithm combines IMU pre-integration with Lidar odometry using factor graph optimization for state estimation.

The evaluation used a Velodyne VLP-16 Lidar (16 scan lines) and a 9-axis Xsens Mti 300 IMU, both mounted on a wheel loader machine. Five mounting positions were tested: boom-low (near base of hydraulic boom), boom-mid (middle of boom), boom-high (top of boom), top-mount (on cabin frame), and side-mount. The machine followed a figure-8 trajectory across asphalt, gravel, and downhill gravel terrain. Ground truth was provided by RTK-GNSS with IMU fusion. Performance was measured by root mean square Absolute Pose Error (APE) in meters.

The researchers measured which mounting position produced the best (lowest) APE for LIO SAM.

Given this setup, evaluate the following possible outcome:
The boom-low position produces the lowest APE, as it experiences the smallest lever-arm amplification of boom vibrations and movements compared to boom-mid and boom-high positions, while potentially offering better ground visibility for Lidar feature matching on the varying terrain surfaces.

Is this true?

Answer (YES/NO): NO